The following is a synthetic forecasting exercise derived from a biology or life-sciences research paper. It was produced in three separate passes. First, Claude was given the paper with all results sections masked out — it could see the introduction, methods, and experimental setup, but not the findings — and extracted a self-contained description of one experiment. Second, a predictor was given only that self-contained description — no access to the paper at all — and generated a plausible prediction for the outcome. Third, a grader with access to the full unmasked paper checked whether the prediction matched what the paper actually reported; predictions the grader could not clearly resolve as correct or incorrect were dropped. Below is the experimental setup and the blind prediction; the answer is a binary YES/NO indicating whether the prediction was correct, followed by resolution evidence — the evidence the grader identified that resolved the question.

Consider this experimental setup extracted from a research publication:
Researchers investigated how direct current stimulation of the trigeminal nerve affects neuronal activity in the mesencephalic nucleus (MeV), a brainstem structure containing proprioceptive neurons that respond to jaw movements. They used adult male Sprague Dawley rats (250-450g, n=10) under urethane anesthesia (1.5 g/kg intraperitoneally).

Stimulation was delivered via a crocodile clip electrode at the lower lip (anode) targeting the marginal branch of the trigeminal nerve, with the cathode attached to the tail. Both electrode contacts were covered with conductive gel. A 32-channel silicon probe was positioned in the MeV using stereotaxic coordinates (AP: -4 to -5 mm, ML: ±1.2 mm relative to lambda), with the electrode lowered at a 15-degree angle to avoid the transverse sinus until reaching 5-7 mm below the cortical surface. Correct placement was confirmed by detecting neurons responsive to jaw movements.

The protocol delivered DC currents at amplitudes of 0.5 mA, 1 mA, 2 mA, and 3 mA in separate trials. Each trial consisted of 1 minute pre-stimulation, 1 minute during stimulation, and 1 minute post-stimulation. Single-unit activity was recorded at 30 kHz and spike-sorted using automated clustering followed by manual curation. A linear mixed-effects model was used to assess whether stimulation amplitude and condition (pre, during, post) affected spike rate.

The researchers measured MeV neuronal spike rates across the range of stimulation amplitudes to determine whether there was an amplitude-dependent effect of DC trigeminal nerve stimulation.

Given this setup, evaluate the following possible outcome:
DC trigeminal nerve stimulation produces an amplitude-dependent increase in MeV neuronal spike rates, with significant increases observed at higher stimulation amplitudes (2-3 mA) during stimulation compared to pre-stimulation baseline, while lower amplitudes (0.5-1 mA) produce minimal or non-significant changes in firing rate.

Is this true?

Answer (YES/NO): NO